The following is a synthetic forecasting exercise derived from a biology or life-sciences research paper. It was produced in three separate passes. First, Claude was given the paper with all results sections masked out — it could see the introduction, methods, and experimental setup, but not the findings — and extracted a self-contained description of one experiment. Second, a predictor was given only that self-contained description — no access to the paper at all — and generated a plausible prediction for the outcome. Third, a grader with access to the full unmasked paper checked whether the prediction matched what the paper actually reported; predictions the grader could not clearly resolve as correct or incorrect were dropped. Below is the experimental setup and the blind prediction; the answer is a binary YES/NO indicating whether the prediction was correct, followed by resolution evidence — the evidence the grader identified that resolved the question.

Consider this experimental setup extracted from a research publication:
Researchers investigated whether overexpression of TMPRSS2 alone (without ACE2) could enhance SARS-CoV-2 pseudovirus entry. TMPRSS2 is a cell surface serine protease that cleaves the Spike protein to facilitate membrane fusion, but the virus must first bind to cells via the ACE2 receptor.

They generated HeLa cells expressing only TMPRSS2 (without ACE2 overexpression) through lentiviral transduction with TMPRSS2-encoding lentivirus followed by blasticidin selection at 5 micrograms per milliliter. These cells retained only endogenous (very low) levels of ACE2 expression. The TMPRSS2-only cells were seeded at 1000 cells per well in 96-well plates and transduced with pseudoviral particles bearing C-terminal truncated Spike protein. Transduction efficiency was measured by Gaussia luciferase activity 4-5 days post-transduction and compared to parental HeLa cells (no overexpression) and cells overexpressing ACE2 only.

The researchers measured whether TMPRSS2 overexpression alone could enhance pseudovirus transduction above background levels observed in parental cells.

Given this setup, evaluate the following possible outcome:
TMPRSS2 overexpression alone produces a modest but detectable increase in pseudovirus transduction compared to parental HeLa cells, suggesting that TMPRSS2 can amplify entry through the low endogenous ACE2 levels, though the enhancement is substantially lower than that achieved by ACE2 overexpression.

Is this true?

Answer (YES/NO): NO